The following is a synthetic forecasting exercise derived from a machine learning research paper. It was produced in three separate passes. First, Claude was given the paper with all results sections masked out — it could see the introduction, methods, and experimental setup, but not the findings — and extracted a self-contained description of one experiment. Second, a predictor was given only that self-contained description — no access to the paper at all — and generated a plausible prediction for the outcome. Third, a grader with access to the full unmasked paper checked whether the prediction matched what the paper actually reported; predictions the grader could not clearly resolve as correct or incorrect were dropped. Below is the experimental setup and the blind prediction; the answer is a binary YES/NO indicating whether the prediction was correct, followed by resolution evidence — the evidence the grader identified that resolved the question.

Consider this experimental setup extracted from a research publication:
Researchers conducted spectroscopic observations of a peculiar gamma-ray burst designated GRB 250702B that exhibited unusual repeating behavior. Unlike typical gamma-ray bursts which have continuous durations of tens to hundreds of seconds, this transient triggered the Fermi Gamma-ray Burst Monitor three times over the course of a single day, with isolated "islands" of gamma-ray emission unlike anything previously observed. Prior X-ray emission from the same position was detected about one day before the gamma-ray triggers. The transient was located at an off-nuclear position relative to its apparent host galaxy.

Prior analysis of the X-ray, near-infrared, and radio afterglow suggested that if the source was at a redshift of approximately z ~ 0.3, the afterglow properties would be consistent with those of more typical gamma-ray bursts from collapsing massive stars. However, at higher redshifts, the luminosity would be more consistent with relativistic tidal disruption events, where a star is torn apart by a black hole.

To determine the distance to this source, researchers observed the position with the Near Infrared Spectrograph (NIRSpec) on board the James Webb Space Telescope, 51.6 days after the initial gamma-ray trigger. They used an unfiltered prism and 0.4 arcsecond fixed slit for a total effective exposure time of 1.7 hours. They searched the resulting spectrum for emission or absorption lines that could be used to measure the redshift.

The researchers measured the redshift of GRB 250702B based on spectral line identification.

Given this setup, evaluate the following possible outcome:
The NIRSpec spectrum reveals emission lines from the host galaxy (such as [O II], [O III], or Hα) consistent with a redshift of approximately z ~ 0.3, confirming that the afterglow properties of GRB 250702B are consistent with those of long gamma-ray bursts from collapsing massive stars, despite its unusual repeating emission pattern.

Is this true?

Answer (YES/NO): NO